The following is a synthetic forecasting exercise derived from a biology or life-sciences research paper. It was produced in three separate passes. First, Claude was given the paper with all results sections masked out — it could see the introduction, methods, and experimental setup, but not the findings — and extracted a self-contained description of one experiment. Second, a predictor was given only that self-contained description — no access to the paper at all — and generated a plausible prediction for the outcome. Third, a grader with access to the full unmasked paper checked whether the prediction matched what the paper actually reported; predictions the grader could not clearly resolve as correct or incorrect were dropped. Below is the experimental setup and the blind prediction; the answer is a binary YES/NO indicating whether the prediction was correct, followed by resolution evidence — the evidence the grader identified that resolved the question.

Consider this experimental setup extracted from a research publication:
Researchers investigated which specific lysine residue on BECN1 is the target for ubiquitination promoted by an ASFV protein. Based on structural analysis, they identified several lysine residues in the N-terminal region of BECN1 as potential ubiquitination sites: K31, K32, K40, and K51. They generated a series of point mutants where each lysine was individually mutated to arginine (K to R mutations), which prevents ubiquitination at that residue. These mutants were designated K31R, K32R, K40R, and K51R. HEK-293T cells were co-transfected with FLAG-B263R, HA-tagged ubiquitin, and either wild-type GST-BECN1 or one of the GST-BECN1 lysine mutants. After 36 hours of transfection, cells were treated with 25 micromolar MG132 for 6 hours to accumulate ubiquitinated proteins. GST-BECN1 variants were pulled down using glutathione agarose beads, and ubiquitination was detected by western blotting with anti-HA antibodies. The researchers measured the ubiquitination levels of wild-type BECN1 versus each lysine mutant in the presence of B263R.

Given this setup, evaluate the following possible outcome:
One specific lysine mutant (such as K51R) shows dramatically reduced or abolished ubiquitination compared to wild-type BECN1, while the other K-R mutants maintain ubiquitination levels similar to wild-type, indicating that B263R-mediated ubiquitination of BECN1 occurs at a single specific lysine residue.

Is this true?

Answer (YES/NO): YES